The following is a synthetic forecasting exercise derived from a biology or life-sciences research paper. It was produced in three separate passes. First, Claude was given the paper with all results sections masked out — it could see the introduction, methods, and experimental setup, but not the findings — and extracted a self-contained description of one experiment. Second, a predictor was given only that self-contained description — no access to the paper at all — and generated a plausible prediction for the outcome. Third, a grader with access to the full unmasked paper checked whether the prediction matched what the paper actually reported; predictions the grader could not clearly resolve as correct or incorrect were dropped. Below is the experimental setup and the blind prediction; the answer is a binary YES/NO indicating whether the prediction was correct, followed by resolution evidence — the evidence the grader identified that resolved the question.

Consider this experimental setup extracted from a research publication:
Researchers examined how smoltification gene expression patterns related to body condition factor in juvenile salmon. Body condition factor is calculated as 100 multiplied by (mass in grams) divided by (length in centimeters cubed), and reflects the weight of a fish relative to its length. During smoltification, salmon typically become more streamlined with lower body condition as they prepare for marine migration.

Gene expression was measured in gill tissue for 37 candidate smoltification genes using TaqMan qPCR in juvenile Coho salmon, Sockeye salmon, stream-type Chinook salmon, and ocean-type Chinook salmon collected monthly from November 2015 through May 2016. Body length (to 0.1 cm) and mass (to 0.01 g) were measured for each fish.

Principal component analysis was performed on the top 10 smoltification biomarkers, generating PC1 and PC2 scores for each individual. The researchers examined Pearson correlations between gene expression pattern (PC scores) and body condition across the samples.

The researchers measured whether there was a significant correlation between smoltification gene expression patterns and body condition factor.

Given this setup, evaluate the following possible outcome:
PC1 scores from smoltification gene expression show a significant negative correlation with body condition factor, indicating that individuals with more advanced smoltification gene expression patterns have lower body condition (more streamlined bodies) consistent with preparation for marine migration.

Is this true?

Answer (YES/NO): NO